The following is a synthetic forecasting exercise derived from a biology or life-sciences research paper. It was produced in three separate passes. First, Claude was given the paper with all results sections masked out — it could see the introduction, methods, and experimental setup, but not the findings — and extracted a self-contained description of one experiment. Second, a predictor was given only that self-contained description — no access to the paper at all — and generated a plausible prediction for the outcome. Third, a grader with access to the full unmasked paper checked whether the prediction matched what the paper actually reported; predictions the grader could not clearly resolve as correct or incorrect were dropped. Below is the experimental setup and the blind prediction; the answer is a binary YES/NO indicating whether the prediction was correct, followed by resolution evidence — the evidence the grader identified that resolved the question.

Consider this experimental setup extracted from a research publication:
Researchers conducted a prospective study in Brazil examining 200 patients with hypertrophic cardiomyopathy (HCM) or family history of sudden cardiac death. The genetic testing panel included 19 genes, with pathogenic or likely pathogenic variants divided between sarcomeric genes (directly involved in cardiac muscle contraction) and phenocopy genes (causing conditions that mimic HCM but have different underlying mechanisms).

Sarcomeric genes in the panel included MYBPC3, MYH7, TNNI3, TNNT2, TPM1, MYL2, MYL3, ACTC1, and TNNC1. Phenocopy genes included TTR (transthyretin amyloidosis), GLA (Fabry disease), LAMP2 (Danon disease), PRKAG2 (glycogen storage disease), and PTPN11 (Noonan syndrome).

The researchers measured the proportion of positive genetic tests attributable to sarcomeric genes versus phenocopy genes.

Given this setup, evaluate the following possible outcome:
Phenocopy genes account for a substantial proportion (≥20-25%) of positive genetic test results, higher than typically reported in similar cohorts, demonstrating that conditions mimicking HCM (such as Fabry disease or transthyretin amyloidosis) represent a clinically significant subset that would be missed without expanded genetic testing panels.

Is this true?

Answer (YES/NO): YES